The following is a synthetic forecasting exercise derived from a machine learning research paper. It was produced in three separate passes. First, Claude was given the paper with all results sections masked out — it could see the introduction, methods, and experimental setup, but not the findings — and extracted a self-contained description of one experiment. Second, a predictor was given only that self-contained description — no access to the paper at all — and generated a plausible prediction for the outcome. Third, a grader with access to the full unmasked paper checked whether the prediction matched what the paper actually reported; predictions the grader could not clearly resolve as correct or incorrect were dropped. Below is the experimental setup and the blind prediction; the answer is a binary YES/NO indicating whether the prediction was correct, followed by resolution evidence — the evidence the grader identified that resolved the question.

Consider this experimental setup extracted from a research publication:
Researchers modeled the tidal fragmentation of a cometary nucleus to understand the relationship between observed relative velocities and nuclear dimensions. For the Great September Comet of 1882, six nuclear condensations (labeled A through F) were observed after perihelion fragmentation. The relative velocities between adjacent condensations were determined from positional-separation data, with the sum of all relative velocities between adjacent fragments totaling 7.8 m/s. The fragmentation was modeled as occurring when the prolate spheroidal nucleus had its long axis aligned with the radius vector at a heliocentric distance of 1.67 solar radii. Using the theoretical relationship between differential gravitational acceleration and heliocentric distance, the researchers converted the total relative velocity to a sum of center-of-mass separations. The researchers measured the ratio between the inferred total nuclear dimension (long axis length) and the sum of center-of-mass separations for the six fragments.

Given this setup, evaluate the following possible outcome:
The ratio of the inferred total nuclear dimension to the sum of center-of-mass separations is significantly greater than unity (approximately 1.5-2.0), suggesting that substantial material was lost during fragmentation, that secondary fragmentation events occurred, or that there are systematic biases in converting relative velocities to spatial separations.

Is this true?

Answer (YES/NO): YES